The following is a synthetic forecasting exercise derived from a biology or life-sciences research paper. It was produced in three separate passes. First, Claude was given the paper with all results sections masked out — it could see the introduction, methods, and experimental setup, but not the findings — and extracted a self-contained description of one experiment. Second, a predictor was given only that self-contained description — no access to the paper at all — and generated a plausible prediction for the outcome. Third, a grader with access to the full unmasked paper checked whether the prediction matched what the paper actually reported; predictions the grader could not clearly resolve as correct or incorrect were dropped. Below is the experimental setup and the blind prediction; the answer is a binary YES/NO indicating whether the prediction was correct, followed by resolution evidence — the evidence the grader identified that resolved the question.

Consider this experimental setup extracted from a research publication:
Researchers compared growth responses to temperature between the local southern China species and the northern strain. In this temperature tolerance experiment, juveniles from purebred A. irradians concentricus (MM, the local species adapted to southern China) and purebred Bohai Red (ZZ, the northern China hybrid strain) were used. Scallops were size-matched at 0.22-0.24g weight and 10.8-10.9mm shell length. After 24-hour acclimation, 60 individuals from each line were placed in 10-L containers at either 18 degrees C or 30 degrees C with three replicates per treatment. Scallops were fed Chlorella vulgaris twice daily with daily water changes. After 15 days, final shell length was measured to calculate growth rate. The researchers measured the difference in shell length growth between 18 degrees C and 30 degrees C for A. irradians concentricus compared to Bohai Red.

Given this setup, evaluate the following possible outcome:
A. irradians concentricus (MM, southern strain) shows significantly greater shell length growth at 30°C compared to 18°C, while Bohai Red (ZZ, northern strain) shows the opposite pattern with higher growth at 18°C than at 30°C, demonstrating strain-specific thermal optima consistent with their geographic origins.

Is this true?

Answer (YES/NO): NO